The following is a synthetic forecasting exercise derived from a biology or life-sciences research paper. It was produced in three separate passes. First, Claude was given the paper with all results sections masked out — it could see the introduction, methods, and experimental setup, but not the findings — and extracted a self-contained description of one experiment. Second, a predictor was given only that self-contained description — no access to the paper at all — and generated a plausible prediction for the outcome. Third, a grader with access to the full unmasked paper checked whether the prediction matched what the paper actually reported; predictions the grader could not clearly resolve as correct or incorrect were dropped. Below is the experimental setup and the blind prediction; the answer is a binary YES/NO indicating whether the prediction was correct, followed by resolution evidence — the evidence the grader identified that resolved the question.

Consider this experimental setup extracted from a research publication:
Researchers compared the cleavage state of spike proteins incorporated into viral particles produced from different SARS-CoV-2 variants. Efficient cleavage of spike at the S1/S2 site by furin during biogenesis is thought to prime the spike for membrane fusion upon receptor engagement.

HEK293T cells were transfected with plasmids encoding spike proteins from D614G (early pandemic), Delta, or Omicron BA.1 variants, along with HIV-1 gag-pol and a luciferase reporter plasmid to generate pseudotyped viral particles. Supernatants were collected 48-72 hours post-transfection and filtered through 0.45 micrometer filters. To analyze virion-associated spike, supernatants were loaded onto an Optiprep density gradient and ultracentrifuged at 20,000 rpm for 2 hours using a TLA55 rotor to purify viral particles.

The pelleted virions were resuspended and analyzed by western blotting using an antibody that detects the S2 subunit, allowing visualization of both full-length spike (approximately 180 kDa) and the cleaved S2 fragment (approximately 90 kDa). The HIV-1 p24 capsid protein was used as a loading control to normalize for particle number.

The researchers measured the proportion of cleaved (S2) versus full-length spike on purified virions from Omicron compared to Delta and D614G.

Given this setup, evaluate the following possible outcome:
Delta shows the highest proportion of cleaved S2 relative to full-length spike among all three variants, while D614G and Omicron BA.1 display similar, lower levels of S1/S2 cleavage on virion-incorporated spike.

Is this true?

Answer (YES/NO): NO